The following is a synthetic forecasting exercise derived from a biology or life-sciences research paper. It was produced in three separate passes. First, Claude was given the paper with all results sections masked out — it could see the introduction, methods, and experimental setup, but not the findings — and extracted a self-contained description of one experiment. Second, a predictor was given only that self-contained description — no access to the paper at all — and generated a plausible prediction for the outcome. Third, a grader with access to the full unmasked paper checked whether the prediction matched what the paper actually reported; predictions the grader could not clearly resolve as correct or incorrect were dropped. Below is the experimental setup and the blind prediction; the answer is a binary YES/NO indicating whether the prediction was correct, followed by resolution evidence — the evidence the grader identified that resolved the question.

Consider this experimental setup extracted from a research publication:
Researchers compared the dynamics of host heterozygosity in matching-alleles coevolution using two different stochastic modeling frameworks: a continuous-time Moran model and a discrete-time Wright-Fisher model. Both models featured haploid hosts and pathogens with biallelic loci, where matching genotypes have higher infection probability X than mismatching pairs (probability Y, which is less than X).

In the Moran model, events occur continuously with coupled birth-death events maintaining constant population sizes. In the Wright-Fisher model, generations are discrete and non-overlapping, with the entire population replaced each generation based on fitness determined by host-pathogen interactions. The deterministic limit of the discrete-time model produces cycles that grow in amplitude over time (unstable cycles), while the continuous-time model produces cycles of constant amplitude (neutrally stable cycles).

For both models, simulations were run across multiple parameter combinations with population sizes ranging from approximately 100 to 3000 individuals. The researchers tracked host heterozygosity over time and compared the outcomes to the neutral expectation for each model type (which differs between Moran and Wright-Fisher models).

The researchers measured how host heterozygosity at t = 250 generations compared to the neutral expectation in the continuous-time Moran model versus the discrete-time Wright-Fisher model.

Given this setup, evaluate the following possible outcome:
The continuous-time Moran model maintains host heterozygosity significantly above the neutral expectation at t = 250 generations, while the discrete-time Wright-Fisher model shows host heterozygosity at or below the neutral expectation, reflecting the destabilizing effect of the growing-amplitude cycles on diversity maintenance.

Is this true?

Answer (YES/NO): NO